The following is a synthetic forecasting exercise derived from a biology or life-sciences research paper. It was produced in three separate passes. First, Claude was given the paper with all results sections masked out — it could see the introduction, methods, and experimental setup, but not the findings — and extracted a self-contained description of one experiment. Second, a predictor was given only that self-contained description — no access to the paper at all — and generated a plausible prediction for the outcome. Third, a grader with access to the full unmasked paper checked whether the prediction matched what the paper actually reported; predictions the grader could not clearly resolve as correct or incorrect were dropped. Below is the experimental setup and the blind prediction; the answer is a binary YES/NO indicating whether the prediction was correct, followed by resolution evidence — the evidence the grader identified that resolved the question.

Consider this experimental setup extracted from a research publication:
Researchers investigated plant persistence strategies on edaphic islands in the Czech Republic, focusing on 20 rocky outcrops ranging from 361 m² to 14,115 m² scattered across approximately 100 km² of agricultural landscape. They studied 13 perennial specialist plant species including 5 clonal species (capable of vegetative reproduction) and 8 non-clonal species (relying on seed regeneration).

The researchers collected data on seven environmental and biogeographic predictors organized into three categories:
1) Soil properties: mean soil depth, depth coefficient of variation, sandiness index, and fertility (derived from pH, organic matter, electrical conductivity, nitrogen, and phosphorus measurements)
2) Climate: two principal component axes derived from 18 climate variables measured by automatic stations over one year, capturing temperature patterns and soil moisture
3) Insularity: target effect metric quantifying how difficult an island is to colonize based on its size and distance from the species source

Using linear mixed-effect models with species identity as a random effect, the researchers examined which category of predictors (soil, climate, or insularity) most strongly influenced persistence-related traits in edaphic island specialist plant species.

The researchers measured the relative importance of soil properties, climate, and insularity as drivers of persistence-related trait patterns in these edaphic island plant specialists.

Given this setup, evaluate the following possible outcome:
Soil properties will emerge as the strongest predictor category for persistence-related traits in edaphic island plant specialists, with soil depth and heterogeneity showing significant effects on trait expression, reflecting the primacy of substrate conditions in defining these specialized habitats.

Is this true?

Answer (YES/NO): NO